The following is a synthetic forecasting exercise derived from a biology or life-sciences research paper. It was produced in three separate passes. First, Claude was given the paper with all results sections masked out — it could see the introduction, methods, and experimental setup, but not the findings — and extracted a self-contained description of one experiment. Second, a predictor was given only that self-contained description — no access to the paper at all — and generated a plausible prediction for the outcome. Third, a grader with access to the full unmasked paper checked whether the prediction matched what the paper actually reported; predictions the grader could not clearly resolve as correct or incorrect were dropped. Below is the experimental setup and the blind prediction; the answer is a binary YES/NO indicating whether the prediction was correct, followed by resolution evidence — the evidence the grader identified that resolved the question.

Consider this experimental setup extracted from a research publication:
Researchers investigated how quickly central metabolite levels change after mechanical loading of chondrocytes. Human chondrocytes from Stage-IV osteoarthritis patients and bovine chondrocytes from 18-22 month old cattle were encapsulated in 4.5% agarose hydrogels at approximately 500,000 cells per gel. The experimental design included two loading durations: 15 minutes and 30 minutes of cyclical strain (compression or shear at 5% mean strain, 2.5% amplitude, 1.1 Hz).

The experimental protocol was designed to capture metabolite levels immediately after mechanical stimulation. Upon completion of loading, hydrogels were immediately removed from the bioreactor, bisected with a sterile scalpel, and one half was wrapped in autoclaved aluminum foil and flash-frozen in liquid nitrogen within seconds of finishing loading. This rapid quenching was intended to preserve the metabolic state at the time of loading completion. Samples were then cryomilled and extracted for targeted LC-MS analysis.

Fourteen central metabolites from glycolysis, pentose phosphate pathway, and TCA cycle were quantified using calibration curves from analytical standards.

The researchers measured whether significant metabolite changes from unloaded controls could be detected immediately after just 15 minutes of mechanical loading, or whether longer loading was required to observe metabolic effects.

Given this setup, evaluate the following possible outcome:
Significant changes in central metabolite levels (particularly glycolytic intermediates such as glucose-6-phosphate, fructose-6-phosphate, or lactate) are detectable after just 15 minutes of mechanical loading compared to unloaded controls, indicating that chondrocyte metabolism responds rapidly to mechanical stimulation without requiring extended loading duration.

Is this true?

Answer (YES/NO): NO